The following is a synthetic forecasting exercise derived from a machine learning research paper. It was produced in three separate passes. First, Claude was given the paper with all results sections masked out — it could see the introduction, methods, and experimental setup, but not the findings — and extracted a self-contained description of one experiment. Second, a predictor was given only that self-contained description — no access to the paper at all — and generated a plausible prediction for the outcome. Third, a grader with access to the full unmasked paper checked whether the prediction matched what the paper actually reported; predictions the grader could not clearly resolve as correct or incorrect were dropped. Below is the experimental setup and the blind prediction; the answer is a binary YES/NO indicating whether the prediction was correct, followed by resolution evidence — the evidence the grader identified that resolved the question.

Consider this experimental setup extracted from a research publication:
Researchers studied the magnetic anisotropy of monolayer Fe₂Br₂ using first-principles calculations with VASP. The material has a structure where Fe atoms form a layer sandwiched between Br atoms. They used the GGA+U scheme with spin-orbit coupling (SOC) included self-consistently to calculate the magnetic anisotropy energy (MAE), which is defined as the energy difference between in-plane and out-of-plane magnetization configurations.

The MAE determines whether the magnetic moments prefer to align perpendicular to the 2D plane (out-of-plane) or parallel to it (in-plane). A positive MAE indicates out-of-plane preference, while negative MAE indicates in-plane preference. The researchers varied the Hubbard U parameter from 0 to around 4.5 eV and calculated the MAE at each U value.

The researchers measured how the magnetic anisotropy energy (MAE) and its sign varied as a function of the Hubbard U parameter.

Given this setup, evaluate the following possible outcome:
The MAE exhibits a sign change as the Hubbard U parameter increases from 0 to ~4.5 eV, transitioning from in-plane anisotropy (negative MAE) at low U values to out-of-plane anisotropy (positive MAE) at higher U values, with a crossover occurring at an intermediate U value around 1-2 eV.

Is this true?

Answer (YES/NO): NO